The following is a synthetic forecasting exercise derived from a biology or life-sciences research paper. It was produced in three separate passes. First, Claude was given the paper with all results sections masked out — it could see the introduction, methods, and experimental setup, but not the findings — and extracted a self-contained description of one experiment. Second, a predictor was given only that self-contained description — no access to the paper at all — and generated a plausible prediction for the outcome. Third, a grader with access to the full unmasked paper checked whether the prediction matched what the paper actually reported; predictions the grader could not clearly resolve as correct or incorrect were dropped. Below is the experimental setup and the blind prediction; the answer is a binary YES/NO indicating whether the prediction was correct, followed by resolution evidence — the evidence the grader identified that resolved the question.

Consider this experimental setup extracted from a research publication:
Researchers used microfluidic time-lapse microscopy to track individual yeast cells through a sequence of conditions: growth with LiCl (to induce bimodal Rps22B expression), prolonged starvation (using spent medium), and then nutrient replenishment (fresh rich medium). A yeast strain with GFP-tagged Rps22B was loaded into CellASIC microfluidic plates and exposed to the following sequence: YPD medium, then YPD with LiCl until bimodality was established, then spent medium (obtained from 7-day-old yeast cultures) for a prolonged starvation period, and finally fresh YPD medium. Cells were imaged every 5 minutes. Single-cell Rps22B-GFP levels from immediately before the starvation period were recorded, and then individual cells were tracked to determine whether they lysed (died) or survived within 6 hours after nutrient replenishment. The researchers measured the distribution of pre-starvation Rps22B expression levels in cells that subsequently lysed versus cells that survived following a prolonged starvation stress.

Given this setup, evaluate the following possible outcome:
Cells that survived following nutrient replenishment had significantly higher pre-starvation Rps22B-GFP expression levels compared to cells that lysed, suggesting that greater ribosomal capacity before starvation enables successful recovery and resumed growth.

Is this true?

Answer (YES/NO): NO